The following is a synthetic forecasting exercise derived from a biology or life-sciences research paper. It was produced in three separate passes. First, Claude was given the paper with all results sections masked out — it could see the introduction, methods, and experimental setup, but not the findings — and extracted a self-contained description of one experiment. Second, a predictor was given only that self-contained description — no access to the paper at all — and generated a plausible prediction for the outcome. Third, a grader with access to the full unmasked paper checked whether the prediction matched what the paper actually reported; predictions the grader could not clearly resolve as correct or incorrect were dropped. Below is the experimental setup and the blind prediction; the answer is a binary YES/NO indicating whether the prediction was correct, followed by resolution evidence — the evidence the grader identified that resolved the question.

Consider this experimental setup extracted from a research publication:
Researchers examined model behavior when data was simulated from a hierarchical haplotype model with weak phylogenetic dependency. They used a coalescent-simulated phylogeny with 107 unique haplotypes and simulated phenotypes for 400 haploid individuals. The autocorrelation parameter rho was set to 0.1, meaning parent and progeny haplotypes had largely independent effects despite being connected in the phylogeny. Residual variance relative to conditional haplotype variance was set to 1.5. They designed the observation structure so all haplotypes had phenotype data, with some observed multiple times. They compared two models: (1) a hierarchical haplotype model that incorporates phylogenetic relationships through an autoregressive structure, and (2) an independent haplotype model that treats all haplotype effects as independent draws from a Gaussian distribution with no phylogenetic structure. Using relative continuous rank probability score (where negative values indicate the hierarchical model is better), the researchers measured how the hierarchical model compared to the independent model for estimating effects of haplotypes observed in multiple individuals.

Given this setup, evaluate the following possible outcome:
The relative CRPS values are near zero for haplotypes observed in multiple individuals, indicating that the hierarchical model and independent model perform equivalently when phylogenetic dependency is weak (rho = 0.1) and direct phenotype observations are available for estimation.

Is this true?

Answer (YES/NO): YES